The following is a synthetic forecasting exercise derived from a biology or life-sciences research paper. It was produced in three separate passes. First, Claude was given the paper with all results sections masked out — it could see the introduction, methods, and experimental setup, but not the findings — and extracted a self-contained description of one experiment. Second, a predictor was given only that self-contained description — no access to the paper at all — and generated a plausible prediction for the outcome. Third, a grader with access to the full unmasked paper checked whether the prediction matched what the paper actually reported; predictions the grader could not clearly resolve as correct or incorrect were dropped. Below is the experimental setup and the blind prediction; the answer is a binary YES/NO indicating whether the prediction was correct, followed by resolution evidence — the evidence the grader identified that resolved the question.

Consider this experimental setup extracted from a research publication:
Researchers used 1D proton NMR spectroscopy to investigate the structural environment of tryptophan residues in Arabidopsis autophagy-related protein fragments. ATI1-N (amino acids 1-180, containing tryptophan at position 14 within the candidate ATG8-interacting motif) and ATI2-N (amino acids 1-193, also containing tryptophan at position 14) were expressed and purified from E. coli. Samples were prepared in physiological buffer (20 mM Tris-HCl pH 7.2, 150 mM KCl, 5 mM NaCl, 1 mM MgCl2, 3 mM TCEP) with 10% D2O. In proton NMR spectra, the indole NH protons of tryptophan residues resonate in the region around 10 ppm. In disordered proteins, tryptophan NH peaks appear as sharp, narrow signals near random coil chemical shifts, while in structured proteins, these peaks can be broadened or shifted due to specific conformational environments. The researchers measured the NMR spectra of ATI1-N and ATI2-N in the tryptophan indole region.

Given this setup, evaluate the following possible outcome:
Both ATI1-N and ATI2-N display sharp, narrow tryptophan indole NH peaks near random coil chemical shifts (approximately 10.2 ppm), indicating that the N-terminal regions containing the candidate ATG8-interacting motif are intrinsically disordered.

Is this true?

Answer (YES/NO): NO